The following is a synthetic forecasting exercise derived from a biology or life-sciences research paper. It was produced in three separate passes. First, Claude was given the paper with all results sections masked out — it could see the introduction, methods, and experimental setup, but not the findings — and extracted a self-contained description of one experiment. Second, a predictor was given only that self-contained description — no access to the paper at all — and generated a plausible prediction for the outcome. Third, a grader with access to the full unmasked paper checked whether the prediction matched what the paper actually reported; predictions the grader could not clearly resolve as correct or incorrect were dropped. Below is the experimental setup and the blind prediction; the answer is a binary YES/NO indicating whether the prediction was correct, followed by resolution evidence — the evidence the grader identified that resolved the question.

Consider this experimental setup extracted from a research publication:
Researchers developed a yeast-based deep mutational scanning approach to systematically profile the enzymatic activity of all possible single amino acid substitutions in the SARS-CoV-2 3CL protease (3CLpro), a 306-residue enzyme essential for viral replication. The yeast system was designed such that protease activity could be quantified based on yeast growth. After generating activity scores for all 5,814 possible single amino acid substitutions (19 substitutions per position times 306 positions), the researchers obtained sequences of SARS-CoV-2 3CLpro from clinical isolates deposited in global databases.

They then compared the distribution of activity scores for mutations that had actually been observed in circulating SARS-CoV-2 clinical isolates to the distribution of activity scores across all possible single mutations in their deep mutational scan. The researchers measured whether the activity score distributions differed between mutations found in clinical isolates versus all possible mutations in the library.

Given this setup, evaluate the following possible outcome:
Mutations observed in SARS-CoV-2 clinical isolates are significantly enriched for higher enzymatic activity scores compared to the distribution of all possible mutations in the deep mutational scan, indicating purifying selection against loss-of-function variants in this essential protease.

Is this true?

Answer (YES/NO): YES